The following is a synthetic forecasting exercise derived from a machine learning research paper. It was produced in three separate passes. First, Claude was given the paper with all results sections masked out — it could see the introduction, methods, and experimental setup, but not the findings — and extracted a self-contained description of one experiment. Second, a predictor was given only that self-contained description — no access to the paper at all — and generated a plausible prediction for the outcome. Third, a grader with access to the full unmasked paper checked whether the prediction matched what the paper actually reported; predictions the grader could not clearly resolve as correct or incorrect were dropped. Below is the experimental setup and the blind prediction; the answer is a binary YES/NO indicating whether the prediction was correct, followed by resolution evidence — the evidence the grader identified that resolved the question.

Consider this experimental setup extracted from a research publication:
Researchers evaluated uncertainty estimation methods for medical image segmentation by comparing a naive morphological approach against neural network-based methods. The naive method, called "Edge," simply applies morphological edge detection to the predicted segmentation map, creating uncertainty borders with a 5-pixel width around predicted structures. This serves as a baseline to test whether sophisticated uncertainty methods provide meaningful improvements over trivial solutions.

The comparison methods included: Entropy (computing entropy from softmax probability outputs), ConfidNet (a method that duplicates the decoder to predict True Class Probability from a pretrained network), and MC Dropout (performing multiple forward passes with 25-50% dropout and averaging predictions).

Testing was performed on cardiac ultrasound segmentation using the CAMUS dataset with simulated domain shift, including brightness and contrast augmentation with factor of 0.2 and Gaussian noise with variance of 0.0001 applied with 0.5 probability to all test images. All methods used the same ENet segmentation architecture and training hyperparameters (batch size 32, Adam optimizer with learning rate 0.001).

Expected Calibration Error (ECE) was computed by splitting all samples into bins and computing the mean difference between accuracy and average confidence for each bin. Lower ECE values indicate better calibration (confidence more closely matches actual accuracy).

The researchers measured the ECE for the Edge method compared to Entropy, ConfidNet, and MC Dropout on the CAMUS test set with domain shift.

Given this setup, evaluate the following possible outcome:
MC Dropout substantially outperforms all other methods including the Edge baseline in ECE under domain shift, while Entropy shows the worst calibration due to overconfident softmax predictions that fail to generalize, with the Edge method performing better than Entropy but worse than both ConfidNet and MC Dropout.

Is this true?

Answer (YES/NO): NO